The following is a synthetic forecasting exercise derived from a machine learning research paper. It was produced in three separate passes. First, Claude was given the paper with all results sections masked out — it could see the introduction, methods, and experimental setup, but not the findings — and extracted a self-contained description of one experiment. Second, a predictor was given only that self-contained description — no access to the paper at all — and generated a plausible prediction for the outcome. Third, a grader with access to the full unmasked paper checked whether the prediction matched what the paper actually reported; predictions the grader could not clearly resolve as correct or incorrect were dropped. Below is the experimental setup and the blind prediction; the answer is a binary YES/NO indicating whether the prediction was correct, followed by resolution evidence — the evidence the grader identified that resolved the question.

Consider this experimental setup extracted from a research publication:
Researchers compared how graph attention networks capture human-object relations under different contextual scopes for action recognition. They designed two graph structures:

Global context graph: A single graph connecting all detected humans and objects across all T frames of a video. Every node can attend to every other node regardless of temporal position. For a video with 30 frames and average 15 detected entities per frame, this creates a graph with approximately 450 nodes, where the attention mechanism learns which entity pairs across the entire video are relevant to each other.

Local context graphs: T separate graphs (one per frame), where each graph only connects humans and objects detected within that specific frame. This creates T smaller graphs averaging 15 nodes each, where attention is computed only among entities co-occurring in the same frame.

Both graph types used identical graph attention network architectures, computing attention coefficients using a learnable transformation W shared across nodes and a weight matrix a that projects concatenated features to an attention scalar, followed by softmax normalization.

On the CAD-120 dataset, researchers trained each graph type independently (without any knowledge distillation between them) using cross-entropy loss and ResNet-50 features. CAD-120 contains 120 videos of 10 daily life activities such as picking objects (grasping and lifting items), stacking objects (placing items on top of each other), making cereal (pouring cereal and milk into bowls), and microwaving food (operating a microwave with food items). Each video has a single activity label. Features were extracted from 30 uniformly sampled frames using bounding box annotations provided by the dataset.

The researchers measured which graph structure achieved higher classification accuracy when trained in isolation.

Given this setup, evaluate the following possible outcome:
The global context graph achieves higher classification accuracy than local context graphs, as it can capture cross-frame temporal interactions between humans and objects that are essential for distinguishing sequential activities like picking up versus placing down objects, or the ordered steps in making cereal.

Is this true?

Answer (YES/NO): NO